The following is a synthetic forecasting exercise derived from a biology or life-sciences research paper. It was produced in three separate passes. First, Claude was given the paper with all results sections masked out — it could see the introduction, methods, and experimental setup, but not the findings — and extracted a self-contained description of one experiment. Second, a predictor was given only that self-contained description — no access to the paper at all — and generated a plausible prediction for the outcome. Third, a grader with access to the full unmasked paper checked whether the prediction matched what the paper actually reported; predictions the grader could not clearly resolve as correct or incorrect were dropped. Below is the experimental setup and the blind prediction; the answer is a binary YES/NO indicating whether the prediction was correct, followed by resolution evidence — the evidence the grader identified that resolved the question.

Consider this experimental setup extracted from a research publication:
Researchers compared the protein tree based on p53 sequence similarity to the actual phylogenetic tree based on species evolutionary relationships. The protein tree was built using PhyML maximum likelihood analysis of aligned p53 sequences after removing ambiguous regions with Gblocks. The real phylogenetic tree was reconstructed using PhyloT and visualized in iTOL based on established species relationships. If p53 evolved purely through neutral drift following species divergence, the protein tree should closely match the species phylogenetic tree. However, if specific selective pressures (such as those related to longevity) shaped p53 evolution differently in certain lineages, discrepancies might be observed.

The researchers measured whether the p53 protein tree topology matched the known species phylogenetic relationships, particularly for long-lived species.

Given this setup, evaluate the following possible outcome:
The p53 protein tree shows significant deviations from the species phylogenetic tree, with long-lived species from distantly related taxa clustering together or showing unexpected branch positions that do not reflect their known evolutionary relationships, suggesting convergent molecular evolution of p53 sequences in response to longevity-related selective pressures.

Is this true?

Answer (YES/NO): YES